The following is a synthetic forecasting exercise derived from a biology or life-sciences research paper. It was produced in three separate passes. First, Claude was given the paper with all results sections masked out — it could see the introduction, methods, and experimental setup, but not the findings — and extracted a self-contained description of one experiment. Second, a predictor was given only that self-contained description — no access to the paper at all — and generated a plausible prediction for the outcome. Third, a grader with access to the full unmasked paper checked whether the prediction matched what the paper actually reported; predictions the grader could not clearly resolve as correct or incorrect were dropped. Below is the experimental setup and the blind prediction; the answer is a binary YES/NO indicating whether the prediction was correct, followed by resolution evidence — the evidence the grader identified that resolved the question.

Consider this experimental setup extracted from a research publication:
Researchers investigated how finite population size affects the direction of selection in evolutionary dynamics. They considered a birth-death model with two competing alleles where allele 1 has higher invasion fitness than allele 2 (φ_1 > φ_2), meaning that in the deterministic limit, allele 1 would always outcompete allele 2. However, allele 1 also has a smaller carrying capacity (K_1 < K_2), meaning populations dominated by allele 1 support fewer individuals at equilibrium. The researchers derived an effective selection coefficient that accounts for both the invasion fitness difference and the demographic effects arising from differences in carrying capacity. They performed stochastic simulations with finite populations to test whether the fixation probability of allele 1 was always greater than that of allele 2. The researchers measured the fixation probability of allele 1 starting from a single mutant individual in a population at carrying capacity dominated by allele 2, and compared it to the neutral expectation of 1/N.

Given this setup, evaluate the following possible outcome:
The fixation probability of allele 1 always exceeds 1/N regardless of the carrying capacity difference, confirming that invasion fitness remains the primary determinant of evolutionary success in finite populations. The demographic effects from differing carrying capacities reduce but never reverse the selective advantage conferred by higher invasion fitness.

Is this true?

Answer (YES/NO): NO